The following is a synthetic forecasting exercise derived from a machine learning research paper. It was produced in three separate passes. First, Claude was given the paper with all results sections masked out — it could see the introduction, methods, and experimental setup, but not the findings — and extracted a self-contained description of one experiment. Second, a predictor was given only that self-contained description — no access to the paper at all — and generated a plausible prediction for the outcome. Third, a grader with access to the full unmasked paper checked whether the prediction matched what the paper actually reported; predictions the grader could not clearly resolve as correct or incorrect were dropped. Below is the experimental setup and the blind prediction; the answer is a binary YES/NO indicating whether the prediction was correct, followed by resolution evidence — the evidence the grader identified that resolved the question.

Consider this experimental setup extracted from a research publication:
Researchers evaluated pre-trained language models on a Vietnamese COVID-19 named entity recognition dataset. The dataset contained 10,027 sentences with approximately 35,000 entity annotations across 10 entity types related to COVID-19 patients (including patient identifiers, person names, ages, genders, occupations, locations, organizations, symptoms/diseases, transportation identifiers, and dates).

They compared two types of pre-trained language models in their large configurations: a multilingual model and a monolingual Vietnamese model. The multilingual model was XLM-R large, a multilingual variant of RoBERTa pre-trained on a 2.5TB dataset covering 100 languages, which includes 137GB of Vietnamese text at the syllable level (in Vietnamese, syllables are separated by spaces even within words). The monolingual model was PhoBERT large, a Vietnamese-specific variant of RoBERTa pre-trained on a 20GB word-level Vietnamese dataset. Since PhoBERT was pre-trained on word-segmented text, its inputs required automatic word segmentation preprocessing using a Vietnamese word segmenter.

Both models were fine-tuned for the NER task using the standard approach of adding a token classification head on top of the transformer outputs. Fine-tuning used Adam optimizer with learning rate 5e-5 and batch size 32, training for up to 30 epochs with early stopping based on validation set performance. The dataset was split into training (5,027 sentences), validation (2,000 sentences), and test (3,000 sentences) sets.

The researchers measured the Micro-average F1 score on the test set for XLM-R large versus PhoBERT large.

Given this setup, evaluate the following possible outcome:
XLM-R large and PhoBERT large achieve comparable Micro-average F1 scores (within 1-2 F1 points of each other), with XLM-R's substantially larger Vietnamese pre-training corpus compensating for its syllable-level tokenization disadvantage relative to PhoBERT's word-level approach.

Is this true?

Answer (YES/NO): YES